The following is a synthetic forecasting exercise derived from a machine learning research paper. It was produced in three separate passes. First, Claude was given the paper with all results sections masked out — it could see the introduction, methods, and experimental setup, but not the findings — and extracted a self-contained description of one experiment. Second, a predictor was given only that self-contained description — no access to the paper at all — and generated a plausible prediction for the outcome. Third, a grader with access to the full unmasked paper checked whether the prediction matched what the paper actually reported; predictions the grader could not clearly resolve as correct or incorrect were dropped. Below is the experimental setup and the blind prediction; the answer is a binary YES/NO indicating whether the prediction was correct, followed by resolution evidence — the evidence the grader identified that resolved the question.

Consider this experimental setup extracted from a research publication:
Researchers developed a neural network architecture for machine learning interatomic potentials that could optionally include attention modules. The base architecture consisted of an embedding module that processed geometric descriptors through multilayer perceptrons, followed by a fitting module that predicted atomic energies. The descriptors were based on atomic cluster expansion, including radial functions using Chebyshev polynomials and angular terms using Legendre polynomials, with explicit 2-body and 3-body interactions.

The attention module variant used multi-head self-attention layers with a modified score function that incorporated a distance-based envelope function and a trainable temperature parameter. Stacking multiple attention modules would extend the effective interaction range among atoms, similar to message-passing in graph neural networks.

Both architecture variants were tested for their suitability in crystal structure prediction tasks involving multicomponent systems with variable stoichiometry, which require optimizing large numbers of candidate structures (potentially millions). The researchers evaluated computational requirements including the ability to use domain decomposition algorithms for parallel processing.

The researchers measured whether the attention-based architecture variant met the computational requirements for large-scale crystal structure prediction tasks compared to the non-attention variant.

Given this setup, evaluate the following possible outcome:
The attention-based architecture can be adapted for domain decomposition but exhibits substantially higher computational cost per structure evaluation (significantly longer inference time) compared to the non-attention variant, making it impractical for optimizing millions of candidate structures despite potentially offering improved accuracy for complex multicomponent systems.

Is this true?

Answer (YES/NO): NO